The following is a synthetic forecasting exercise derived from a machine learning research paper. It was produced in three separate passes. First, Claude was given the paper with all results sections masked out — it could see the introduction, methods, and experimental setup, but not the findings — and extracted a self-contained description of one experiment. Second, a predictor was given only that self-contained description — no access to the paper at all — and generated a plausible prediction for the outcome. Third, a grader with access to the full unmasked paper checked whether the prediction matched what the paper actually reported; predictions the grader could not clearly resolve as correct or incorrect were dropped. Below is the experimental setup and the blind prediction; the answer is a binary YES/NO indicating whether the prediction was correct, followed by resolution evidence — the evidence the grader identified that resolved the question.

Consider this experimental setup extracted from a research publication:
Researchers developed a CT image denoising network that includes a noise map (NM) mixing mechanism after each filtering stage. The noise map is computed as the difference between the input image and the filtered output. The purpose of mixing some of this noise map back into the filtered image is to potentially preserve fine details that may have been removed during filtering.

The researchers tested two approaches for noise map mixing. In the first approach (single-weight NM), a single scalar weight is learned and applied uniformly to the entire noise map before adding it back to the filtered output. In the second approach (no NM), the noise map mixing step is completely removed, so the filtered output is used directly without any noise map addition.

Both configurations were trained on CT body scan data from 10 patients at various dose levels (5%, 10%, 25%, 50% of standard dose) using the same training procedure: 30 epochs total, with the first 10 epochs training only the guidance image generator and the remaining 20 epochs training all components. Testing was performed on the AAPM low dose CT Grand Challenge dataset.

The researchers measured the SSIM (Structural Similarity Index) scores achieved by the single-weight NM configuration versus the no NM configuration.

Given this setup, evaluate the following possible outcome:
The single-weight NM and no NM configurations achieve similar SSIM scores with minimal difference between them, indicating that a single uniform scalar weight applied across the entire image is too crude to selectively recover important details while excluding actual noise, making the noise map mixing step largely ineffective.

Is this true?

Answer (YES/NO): NO